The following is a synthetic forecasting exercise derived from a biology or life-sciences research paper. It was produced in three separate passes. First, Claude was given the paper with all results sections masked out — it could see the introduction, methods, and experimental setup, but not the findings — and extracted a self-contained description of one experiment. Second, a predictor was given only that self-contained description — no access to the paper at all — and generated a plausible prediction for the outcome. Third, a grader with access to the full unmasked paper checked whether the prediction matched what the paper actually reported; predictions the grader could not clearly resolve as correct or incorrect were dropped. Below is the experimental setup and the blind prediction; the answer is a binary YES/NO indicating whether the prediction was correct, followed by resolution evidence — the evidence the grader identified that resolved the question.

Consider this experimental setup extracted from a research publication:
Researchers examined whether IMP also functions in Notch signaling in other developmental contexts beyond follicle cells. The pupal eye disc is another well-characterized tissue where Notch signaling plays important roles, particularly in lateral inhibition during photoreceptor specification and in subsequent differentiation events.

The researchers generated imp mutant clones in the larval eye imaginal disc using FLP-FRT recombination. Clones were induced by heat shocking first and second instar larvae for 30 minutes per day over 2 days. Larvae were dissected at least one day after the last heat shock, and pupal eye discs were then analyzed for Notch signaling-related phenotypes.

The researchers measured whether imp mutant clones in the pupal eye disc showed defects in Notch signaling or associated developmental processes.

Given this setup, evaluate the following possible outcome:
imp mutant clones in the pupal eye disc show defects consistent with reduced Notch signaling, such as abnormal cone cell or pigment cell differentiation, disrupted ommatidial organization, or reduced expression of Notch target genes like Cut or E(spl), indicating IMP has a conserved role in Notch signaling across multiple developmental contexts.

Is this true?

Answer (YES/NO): NO